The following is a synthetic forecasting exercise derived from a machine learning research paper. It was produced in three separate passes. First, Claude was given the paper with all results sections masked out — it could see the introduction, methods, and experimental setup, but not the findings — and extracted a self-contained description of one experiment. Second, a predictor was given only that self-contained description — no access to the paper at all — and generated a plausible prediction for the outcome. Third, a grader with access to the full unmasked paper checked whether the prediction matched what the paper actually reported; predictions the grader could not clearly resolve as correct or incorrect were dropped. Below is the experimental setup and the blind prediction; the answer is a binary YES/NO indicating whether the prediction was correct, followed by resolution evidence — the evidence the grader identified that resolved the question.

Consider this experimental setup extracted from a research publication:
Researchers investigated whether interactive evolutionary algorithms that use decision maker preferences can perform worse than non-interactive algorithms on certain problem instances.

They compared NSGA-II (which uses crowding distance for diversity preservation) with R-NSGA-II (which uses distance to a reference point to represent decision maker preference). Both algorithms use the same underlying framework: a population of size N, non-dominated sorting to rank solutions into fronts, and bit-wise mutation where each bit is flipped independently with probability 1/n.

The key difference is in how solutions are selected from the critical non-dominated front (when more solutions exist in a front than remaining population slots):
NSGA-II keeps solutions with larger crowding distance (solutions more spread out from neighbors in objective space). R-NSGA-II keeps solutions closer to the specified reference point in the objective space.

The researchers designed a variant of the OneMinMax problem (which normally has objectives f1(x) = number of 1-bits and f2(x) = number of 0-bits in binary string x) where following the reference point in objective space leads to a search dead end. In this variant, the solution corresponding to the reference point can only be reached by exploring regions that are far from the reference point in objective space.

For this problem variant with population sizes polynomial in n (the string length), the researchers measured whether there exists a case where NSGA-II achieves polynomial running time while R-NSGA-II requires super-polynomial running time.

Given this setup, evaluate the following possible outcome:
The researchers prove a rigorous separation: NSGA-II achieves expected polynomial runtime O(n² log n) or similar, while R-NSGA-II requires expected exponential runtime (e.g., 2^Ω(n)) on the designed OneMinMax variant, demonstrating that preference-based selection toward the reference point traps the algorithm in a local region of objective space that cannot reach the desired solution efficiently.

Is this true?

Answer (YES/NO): YES